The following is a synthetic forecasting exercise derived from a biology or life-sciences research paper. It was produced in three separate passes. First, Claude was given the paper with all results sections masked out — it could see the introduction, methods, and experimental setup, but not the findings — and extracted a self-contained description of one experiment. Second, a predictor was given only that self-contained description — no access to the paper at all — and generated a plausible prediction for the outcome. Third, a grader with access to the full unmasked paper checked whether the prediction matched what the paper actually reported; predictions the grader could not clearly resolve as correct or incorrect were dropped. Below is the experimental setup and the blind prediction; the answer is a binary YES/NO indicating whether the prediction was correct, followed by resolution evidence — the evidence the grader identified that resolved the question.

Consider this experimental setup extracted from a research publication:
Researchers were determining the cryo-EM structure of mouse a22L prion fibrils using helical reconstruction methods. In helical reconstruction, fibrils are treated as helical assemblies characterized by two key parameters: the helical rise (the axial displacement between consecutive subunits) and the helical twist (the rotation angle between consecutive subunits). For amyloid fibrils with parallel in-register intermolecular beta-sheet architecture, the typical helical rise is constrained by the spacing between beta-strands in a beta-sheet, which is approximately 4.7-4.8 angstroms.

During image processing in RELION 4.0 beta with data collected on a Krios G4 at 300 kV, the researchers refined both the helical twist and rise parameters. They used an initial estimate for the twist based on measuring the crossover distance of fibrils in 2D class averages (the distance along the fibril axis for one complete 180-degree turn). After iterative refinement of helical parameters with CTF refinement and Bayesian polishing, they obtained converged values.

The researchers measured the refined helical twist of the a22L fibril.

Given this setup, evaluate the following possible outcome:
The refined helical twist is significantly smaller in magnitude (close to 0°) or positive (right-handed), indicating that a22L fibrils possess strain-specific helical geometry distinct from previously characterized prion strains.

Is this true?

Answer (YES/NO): NO